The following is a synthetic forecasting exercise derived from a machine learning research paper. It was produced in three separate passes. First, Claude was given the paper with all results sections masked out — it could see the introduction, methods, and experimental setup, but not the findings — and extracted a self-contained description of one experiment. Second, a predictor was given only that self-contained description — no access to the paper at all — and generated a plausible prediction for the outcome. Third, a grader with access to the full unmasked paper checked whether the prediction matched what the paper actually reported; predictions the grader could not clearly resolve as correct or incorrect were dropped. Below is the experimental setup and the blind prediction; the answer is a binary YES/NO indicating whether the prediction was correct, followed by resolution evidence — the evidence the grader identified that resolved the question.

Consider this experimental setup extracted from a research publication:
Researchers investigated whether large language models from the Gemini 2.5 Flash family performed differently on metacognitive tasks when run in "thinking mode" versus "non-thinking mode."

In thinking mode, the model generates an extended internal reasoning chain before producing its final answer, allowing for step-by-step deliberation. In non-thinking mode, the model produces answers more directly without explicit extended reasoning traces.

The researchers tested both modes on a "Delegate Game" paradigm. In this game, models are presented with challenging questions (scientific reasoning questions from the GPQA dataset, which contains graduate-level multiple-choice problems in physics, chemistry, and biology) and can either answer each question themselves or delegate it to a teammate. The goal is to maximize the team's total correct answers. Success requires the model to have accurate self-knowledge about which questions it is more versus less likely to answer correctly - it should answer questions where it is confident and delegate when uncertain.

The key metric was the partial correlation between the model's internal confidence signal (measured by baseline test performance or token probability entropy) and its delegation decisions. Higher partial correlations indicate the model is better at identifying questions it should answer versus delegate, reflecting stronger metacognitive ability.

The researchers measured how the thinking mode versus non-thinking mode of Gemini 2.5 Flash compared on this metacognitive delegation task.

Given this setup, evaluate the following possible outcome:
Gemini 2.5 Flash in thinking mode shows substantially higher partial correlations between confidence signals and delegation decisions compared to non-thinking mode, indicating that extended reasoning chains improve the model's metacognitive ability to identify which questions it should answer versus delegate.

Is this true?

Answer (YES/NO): NO